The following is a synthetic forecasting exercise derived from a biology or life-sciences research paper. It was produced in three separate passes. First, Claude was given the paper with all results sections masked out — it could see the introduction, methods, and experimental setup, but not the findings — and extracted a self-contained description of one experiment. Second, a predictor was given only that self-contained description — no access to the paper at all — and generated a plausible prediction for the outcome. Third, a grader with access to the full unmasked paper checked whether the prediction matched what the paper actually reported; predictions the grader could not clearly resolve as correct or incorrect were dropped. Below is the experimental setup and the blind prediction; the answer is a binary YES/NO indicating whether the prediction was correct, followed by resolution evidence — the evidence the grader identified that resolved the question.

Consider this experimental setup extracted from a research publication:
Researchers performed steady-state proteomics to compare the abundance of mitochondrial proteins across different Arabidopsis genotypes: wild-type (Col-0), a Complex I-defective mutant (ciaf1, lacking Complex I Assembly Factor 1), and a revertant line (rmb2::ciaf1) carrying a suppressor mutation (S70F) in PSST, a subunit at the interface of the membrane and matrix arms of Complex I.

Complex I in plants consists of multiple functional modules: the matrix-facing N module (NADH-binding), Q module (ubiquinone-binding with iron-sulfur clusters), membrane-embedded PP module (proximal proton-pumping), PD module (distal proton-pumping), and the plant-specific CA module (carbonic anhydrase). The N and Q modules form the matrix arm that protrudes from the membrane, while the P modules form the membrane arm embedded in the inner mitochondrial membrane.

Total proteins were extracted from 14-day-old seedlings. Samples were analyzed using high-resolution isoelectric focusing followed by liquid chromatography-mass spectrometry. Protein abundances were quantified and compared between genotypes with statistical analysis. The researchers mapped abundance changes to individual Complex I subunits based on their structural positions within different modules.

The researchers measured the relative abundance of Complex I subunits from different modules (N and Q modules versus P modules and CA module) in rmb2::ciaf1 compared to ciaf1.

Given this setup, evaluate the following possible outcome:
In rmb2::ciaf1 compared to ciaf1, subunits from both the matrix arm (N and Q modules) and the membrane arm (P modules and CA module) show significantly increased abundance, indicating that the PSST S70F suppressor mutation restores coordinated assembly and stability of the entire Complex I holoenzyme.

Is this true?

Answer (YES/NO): NO